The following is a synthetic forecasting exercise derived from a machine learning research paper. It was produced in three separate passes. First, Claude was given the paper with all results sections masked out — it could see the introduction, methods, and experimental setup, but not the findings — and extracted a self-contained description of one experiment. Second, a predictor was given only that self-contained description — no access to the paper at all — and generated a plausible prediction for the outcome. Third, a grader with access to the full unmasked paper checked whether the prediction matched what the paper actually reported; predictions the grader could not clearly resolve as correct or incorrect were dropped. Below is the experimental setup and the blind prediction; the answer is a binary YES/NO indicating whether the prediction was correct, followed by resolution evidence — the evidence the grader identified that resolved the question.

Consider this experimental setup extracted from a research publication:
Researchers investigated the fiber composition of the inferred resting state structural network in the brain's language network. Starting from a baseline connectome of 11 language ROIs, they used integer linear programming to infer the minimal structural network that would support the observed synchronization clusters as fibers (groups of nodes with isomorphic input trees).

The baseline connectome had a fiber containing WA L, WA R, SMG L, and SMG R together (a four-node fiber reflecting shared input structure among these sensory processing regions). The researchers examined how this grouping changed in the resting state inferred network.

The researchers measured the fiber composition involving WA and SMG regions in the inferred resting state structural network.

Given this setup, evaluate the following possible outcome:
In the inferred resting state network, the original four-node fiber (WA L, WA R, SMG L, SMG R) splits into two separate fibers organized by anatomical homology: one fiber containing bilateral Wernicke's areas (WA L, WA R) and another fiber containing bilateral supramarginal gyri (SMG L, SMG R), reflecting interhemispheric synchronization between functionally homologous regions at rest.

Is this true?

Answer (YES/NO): NO